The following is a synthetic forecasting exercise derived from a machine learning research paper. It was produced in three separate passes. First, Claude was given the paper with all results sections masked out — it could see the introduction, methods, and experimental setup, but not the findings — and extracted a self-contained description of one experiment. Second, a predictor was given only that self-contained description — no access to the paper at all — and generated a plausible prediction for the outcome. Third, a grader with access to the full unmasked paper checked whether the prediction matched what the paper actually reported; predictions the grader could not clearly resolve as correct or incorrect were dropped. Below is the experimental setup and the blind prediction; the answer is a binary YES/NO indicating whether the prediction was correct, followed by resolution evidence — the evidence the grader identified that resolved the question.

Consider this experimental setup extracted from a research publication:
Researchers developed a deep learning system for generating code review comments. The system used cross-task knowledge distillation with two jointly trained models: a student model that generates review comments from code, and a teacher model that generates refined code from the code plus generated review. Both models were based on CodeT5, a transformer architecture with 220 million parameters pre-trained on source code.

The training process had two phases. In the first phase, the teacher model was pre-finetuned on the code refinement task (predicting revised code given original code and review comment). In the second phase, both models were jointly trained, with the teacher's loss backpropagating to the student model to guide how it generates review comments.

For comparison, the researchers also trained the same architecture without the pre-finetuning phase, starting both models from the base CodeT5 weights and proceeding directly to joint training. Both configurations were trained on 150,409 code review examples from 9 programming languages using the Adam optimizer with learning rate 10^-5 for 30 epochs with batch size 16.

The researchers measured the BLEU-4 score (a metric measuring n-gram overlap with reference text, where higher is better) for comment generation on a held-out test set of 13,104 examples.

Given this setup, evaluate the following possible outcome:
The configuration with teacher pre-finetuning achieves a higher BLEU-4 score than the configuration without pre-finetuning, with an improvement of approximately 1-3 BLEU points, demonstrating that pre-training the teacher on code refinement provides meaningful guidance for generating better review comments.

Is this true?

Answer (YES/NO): NO